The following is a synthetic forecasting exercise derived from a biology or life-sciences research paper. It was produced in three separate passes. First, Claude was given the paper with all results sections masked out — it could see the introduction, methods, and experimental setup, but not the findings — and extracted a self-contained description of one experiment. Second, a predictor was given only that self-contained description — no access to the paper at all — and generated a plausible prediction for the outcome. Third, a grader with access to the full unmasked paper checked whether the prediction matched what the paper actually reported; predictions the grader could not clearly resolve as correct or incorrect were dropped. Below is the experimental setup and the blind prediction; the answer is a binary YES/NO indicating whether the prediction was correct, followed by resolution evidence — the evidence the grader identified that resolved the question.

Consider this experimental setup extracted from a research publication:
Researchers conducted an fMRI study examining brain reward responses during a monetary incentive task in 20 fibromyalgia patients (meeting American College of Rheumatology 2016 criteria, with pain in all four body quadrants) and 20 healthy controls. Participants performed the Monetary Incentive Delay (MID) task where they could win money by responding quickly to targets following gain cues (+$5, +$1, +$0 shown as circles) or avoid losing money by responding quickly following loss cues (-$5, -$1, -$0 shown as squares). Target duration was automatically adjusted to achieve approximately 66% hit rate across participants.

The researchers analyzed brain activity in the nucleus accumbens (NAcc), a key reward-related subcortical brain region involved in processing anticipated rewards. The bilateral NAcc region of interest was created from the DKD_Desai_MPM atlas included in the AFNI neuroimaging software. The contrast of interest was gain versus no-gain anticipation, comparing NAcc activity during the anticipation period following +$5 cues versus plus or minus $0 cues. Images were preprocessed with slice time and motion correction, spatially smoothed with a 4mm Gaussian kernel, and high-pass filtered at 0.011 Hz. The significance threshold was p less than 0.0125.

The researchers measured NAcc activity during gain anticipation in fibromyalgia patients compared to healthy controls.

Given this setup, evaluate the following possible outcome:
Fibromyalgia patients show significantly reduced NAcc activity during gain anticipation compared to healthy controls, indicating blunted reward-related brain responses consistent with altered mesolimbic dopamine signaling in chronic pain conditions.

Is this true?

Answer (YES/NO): NO